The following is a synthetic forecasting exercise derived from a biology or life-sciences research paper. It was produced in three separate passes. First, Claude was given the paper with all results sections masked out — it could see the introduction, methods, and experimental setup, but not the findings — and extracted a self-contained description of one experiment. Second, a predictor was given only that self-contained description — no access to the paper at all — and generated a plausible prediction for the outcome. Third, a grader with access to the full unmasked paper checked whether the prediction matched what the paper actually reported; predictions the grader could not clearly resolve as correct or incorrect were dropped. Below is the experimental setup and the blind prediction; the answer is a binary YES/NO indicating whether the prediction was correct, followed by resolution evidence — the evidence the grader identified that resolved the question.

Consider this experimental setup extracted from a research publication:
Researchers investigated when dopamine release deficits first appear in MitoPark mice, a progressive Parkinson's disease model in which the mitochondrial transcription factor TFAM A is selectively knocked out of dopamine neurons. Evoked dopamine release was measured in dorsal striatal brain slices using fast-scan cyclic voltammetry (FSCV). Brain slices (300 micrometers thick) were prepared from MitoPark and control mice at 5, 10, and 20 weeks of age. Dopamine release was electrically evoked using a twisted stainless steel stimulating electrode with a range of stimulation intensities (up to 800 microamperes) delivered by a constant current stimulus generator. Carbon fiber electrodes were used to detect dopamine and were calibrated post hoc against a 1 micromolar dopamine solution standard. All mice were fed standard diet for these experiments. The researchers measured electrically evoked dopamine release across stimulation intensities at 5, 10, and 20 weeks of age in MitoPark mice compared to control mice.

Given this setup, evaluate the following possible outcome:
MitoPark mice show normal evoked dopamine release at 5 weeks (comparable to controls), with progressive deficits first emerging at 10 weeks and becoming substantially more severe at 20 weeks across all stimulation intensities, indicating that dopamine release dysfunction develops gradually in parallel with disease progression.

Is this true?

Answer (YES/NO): YES